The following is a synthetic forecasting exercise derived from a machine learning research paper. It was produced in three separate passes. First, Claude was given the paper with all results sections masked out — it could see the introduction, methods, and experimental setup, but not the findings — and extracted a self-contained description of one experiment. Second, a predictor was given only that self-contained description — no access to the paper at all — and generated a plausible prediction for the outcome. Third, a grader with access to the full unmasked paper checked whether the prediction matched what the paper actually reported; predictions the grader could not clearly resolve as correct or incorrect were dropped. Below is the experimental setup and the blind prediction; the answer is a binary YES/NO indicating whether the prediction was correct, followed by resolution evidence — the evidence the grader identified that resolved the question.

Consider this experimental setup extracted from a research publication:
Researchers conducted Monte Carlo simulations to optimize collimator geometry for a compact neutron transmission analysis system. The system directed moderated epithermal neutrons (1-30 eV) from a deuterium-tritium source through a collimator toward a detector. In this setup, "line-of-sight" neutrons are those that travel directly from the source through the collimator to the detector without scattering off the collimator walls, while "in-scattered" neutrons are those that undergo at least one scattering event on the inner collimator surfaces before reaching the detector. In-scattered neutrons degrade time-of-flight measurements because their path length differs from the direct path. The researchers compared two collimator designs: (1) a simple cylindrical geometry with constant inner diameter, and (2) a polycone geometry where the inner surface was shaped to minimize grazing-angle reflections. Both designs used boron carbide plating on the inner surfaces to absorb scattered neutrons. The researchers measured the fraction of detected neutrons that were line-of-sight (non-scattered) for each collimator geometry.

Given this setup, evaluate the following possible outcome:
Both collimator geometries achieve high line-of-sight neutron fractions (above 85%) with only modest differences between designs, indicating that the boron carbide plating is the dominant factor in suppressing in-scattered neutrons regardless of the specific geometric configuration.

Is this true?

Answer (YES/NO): NO